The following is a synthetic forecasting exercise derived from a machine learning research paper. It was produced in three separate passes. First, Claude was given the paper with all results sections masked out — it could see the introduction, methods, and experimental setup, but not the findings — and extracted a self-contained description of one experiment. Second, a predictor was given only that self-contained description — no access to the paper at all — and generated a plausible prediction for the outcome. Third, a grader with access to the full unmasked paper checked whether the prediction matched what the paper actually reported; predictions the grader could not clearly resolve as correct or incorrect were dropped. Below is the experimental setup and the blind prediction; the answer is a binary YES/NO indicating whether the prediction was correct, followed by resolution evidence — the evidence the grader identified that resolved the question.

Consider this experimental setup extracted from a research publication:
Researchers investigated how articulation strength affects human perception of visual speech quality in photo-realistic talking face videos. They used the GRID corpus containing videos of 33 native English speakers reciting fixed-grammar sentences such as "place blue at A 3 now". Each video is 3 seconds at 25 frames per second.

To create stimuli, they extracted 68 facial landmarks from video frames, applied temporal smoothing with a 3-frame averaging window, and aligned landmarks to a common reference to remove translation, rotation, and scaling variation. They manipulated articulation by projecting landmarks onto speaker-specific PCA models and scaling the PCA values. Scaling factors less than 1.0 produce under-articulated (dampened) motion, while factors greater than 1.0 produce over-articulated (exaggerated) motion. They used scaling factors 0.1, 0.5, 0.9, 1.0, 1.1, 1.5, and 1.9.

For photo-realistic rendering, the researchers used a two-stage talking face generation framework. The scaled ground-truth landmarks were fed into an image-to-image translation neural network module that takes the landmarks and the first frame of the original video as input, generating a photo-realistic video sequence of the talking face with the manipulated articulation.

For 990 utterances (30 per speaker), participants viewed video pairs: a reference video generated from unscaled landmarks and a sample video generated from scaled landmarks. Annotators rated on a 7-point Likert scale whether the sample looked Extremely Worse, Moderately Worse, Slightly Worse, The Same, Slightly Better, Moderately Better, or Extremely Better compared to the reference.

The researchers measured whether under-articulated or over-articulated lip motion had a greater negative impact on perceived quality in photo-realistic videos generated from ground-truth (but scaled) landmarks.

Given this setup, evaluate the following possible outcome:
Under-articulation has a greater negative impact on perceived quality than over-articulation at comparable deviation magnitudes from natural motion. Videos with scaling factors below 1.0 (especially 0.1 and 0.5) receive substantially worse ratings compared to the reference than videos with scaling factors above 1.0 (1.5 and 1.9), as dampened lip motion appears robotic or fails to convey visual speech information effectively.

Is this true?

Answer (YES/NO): YES